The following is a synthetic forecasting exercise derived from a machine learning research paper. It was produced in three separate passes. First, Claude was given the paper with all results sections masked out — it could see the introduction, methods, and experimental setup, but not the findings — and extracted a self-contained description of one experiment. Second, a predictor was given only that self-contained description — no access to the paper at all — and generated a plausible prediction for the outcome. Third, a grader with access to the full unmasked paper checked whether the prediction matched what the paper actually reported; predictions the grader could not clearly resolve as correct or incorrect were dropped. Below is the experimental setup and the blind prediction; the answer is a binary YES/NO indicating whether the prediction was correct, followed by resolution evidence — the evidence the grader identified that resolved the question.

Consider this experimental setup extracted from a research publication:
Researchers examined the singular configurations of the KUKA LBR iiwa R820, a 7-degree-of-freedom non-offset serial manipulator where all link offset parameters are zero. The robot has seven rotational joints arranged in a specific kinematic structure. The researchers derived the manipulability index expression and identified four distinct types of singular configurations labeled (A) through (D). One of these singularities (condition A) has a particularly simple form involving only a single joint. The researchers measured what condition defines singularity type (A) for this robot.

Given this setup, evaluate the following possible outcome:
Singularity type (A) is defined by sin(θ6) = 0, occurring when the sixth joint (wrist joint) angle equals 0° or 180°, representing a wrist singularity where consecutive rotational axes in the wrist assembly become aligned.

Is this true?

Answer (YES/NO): NO